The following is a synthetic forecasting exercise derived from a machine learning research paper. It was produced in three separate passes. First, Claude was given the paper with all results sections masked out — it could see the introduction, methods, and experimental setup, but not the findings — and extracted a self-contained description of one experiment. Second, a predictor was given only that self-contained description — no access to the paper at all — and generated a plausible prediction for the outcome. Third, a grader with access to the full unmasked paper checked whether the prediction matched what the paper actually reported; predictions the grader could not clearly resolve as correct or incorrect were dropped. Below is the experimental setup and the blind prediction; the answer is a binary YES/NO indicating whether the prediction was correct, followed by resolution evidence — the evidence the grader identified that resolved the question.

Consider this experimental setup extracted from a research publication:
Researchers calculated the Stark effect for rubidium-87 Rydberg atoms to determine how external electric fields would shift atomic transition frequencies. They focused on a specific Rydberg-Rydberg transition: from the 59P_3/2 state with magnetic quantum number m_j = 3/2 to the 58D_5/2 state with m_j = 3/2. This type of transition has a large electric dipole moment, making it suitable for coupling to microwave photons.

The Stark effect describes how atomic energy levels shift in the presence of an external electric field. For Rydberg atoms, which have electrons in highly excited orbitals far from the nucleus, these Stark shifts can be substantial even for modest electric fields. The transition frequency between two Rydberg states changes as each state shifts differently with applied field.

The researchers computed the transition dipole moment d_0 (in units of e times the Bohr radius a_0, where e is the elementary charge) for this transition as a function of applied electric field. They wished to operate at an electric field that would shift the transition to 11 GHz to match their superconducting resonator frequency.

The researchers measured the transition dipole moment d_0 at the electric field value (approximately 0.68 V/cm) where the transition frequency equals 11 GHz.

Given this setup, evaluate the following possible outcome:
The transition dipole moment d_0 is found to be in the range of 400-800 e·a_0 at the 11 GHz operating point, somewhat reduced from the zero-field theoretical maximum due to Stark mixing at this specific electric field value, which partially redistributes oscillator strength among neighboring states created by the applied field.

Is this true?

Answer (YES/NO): NO